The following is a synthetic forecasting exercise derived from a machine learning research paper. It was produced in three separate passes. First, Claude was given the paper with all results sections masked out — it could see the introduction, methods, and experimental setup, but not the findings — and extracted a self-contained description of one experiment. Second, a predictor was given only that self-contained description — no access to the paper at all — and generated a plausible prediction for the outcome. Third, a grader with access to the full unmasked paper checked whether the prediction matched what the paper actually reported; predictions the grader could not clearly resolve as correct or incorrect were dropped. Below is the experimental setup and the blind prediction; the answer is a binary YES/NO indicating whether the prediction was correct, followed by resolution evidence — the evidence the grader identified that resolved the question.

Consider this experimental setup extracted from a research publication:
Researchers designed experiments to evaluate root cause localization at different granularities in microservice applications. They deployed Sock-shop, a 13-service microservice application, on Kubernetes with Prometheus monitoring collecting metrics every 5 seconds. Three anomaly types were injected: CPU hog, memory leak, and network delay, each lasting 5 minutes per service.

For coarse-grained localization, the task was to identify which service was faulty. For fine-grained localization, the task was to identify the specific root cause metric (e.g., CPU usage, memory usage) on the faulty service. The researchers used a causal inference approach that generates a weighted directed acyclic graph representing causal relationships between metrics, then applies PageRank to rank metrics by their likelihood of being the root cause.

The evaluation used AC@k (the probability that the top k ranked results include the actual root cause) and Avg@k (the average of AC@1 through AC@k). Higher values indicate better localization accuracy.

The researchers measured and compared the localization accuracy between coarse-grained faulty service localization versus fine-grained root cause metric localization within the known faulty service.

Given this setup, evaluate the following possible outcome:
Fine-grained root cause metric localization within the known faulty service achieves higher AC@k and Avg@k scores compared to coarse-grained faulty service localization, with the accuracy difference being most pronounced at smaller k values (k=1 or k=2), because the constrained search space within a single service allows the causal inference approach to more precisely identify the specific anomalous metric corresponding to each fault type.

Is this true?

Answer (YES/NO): NO